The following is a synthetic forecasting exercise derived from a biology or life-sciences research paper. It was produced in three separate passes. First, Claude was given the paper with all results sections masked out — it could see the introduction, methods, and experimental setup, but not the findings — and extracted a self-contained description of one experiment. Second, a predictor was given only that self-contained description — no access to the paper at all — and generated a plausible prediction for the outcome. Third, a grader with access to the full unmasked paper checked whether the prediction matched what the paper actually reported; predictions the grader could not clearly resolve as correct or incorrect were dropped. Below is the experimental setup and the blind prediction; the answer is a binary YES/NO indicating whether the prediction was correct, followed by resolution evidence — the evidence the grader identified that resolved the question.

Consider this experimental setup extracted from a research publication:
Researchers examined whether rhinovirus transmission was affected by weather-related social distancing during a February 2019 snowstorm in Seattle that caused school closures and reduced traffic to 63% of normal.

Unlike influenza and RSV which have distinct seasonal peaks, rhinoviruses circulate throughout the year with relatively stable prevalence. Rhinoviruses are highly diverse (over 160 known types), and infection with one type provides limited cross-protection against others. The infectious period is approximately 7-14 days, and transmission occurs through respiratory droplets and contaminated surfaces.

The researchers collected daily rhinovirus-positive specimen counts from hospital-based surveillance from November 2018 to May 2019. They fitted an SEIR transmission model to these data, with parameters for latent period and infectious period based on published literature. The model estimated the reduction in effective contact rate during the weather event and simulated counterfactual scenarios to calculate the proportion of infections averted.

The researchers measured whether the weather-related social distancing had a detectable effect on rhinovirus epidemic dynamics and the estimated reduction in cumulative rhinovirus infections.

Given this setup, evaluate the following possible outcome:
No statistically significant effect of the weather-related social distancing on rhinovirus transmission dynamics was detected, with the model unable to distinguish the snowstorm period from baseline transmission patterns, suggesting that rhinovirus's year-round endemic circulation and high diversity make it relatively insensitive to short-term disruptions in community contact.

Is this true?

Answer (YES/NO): NO